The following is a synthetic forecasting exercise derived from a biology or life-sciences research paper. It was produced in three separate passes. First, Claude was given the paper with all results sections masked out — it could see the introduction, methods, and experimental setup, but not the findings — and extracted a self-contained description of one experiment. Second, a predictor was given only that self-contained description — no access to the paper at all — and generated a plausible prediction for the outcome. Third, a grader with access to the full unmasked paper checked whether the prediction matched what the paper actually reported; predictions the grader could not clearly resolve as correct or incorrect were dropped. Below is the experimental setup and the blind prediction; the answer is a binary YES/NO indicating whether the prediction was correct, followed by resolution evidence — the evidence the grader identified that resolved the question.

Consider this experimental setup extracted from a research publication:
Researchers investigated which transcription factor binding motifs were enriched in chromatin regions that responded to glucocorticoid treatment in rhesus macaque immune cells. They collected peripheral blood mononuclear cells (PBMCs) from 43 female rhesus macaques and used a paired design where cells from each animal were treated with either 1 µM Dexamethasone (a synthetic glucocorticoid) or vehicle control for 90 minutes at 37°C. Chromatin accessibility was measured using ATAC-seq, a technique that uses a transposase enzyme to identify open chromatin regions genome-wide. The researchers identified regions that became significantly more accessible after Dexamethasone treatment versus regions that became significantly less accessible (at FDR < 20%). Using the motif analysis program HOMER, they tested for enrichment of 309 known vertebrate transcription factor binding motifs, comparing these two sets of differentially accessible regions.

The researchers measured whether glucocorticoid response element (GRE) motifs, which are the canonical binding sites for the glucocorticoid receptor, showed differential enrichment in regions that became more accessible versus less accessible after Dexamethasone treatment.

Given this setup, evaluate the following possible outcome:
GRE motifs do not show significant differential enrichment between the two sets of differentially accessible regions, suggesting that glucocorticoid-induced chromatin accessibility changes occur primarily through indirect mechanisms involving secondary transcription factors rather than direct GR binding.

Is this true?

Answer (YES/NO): NO